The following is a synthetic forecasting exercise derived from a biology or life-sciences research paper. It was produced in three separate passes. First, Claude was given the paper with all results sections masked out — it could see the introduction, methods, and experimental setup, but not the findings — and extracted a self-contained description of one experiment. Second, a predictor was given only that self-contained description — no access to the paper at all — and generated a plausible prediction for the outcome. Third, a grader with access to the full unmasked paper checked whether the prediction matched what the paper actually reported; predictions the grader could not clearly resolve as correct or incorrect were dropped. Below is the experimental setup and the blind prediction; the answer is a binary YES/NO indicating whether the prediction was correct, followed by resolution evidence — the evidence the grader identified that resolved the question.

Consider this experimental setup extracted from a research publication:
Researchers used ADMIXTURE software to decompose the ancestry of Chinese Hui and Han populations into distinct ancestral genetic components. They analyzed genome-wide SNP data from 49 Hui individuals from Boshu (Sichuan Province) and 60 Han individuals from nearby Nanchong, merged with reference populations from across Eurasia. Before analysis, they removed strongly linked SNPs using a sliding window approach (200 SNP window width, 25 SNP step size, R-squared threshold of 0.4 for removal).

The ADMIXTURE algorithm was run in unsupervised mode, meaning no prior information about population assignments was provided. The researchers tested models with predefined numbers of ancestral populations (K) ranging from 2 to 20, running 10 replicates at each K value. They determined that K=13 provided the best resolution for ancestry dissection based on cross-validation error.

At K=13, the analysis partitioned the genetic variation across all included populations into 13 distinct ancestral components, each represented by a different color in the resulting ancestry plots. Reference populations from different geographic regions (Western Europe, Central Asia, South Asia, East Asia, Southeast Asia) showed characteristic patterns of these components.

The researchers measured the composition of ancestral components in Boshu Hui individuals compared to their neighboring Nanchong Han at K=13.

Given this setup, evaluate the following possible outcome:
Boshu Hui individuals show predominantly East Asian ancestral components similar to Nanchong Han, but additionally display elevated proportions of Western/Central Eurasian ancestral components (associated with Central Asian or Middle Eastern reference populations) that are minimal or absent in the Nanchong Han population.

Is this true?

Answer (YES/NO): YES